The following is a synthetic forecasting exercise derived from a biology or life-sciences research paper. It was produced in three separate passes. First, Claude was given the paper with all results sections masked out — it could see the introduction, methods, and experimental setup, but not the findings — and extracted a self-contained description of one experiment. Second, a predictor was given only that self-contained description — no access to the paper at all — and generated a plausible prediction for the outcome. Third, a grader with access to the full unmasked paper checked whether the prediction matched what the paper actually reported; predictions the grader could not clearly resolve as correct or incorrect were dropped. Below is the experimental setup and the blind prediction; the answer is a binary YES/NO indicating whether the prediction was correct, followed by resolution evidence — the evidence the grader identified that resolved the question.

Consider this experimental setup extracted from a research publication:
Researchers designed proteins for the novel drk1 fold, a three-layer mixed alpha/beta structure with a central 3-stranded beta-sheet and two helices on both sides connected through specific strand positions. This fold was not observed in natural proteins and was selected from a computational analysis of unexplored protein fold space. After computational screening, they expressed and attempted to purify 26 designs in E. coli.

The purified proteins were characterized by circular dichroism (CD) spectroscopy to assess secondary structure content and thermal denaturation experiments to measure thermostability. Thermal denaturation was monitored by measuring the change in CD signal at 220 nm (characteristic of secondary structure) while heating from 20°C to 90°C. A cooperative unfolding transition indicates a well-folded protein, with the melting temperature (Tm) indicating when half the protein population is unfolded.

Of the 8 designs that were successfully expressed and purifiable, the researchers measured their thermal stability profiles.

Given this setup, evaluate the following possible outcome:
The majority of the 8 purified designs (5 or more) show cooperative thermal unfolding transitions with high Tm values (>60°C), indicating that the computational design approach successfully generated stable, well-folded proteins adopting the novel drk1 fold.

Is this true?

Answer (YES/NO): NO